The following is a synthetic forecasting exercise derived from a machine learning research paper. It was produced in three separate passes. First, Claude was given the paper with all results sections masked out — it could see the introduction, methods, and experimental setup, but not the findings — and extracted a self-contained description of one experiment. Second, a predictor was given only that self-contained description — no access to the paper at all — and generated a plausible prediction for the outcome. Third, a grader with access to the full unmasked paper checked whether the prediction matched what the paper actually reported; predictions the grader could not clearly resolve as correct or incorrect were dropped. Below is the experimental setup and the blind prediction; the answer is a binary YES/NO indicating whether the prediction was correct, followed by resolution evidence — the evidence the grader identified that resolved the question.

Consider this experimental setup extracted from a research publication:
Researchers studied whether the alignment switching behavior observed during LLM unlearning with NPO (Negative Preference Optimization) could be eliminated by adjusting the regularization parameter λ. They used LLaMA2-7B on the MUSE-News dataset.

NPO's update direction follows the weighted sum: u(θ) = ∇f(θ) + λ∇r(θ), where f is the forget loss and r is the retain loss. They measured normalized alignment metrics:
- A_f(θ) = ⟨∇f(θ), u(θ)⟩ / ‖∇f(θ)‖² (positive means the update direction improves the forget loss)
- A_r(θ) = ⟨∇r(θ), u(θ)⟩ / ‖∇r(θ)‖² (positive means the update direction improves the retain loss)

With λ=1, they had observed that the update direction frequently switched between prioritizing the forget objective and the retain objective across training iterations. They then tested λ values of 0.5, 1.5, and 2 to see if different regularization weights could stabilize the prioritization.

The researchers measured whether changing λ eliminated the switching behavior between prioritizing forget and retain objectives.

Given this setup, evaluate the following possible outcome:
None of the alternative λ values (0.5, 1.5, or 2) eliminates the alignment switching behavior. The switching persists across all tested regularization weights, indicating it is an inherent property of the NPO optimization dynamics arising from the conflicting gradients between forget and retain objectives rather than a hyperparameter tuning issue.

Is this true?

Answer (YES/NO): YES